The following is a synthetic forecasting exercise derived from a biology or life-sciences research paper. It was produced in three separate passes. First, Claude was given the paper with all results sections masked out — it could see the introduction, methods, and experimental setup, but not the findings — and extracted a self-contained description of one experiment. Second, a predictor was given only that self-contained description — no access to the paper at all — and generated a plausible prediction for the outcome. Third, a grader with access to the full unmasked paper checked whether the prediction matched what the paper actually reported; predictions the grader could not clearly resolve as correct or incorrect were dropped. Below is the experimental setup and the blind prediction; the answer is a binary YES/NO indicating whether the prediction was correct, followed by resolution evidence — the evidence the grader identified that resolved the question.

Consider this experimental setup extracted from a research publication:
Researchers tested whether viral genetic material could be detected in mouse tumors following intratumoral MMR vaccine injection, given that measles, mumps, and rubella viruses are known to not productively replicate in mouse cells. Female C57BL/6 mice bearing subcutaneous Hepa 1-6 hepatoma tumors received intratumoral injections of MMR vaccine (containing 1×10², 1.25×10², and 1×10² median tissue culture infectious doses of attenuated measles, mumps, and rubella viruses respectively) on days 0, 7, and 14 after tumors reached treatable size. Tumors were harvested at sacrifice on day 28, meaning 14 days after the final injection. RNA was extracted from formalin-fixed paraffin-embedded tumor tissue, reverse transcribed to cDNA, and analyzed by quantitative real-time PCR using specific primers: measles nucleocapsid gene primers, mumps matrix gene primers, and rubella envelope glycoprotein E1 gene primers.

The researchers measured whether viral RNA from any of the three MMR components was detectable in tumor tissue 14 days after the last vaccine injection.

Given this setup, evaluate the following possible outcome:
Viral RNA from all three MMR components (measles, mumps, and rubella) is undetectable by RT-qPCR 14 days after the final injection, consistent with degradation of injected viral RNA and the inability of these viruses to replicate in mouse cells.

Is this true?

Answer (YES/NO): YES